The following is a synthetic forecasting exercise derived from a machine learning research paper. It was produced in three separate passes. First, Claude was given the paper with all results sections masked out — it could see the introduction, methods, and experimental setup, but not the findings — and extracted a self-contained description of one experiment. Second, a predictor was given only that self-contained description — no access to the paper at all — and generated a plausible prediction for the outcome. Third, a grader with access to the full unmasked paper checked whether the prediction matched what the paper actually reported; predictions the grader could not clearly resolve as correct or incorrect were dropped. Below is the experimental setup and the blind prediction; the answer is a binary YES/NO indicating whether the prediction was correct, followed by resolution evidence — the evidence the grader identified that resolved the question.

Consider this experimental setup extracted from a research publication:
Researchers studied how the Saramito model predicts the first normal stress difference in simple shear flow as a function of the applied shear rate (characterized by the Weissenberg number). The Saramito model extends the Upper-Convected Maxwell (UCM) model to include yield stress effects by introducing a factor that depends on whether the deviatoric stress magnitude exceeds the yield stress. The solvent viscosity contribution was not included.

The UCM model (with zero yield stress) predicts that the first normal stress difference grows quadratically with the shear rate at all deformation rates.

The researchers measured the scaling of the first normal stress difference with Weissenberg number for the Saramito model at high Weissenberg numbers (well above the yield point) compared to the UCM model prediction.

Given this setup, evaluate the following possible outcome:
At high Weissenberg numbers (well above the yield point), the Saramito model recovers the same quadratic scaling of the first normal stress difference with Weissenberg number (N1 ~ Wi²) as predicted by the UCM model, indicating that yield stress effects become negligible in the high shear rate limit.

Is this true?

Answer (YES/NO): YES